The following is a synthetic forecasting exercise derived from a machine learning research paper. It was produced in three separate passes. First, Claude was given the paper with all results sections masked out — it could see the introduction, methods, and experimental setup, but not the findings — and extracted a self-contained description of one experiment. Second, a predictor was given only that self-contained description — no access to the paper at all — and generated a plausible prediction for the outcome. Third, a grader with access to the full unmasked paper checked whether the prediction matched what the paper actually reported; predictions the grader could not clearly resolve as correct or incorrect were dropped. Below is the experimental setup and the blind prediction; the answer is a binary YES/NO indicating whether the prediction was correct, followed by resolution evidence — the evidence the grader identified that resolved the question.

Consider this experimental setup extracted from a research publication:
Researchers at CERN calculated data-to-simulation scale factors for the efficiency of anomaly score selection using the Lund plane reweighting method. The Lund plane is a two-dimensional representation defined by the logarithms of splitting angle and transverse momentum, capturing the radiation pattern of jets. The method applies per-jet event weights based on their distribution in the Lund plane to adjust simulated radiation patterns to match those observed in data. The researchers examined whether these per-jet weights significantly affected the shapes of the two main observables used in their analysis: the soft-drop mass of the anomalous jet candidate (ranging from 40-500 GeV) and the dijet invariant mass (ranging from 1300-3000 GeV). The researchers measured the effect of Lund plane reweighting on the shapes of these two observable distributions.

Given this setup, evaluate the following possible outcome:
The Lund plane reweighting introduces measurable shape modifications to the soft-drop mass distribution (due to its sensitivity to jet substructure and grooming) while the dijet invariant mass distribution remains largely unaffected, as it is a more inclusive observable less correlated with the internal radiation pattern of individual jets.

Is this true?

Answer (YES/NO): NO